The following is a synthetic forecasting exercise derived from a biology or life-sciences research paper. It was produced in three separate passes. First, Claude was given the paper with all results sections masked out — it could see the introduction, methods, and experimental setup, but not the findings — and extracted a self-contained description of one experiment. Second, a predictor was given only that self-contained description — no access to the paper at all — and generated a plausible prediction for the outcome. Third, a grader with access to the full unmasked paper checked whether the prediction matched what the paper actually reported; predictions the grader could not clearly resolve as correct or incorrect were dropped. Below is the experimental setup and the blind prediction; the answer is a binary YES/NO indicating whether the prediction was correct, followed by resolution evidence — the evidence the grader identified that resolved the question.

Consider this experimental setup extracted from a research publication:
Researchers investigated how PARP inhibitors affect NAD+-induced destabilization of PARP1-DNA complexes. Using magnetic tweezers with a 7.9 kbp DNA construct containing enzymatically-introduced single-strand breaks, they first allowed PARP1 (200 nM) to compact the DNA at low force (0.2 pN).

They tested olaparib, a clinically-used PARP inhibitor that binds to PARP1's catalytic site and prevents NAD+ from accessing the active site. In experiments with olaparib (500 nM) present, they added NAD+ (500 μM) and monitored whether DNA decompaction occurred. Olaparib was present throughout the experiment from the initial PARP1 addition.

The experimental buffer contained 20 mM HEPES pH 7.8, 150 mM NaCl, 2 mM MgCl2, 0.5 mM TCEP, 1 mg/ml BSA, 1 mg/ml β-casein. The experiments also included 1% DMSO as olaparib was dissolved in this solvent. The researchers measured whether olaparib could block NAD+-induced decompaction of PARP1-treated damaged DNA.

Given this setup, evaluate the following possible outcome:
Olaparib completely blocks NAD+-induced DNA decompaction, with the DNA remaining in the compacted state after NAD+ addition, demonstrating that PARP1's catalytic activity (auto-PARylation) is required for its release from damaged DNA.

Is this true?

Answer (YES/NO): YES